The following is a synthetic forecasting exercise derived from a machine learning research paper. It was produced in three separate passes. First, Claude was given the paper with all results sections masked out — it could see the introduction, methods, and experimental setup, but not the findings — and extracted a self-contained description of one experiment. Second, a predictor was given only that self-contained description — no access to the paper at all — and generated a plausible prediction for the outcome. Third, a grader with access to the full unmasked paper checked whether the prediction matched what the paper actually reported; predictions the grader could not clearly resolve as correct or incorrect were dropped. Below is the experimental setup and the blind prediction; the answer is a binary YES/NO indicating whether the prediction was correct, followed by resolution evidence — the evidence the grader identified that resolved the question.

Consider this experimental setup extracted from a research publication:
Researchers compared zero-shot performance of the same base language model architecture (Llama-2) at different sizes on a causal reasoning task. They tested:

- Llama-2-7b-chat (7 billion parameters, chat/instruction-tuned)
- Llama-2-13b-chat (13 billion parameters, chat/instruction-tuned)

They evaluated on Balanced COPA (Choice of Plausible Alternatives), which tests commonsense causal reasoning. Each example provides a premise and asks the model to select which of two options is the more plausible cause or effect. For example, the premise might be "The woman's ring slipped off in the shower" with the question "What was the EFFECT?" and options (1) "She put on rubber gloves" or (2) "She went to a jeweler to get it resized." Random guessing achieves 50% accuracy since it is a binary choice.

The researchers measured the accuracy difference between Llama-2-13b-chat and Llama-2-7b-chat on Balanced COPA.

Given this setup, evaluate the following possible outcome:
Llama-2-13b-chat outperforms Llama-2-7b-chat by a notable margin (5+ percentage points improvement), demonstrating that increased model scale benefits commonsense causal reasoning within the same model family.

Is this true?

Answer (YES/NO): NO